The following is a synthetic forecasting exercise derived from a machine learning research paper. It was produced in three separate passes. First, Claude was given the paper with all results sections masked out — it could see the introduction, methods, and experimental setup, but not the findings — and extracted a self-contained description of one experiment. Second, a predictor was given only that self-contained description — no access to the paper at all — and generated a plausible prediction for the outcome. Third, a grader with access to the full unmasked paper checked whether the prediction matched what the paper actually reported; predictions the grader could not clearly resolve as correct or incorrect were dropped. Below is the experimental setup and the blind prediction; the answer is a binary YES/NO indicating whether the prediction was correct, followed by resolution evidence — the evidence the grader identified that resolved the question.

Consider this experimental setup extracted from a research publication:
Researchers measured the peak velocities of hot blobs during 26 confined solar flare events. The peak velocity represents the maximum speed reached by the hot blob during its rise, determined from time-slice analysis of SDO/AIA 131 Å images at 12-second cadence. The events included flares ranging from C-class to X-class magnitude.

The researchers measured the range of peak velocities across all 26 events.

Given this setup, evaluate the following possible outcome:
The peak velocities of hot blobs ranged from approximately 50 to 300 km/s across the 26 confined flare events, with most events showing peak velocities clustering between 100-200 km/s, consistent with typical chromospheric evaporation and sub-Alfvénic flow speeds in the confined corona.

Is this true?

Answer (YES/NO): NO